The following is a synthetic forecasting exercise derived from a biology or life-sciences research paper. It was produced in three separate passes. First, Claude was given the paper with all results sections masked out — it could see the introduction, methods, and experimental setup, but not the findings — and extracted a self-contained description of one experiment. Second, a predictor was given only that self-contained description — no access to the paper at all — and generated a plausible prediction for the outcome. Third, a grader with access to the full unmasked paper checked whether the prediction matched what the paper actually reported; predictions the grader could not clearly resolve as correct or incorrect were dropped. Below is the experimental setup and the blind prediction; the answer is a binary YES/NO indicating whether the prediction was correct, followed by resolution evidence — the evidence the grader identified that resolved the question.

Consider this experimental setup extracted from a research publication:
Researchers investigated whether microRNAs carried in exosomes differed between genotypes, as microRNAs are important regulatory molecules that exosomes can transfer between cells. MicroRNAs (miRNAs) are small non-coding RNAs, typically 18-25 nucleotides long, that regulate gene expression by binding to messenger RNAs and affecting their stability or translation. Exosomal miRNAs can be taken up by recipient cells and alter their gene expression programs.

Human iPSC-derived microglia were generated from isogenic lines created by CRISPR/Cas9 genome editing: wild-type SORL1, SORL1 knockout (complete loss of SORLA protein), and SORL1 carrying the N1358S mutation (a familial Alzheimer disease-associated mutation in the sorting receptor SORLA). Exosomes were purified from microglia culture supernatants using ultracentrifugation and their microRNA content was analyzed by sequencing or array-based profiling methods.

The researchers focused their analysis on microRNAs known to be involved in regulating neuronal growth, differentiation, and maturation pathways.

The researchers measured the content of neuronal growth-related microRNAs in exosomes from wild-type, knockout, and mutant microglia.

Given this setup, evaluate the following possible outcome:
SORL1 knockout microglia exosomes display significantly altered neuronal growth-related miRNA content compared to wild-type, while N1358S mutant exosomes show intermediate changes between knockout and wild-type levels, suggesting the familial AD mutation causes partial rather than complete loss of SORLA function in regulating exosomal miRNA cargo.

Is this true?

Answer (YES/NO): NO